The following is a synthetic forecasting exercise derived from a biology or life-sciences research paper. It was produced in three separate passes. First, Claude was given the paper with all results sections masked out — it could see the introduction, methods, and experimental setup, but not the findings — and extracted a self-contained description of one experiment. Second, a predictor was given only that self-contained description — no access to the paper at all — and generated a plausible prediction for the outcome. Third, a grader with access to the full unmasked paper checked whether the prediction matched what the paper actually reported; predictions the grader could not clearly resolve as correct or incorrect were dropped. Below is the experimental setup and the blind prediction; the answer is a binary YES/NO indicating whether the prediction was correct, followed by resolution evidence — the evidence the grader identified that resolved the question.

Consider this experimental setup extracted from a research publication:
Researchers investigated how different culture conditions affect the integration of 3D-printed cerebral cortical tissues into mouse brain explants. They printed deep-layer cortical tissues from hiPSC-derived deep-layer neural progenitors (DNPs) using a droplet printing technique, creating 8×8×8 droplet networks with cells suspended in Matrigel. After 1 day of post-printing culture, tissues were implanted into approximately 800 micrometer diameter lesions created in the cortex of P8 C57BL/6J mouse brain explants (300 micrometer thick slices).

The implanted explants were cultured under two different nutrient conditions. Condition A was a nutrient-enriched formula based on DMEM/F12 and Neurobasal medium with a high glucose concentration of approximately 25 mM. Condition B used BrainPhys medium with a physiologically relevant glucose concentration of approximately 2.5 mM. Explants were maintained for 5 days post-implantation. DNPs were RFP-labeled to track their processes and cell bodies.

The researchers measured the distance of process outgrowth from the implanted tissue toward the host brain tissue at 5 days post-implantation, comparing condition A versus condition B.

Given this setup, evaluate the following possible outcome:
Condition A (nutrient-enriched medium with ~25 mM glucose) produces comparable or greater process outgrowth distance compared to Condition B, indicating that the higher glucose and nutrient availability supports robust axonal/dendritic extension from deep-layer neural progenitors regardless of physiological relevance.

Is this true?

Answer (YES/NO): NO